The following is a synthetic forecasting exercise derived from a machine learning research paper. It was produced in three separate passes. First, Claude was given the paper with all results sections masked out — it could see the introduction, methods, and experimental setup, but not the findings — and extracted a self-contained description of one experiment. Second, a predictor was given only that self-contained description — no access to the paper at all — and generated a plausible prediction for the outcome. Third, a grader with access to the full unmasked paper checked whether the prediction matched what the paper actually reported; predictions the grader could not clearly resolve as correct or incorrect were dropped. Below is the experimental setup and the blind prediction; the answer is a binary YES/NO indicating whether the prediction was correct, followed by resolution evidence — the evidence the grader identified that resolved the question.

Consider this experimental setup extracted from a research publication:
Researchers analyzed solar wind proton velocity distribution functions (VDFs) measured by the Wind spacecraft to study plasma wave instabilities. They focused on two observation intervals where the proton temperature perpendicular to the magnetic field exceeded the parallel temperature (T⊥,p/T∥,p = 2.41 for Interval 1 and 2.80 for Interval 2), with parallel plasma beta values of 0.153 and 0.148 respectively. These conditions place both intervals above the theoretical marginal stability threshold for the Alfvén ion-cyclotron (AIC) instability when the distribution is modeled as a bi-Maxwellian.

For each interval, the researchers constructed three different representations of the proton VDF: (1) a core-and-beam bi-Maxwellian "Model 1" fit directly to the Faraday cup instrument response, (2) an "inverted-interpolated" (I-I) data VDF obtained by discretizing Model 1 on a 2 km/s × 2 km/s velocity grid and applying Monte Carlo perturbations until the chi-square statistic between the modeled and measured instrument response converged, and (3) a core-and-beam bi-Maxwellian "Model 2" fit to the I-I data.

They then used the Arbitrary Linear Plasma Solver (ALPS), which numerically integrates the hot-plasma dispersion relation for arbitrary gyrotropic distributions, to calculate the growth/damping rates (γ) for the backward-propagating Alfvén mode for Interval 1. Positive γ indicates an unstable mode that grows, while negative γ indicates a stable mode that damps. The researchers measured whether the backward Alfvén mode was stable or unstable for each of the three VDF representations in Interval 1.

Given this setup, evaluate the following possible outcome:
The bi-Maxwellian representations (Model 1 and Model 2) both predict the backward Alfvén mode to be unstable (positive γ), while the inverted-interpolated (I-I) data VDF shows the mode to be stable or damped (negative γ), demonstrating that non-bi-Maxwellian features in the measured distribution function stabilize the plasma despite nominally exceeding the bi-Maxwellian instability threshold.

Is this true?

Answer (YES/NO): YES